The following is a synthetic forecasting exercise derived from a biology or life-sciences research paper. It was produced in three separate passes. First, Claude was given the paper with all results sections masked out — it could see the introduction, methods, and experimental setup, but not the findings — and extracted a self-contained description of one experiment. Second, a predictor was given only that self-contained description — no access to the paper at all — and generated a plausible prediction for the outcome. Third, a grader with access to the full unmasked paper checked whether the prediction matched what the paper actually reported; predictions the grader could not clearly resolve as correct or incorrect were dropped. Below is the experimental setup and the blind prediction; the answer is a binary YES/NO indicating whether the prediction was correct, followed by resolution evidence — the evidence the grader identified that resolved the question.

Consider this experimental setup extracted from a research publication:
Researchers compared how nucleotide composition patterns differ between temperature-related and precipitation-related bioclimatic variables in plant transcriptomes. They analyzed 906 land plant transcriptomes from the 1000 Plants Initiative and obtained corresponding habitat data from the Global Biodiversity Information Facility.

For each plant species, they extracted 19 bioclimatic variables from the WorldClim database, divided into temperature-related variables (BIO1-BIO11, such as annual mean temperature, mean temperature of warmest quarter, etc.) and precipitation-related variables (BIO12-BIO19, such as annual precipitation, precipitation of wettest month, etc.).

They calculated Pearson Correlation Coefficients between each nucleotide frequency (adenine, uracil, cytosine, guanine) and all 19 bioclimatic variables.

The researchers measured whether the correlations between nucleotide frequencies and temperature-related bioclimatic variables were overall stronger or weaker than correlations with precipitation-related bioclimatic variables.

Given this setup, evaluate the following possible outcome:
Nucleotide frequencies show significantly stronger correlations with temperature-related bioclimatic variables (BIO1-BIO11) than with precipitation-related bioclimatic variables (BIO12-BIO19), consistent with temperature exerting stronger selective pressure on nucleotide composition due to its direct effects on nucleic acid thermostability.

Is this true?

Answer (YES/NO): YES